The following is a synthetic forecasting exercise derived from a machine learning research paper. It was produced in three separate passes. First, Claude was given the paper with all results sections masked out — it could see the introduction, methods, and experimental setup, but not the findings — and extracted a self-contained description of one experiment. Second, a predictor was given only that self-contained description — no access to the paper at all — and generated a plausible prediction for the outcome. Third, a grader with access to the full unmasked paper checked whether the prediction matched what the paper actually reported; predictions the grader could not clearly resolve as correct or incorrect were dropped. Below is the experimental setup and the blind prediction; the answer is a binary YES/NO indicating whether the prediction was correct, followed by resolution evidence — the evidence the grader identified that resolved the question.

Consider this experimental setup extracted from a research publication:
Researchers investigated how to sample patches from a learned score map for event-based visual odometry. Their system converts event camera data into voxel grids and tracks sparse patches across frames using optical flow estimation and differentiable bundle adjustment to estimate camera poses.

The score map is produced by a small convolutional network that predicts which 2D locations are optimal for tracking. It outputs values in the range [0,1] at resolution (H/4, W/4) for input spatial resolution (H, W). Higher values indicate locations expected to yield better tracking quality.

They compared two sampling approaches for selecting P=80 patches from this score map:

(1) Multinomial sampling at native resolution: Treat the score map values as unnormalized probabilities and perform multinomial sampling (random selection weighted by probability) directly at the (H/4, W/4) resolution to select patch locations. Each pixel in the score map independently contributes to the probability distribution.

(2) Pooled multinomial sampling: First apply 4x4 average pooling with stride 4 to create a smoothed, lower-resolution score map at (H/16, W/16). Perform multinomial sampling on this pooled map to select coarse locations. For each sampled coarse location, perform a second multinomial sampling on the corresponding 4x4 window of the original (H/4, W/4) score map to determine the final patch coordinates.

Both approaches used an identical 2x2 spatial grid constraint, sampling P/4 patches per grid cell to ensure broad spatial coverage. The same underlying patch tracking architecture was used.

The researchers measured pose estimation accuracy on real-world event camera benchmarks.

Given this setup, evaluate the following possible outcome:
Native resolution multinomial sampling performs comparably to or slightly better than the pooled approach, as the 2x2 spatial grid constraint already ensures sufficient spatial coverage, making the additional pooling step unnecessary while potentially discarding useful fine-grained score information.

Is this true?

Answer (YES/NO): NO